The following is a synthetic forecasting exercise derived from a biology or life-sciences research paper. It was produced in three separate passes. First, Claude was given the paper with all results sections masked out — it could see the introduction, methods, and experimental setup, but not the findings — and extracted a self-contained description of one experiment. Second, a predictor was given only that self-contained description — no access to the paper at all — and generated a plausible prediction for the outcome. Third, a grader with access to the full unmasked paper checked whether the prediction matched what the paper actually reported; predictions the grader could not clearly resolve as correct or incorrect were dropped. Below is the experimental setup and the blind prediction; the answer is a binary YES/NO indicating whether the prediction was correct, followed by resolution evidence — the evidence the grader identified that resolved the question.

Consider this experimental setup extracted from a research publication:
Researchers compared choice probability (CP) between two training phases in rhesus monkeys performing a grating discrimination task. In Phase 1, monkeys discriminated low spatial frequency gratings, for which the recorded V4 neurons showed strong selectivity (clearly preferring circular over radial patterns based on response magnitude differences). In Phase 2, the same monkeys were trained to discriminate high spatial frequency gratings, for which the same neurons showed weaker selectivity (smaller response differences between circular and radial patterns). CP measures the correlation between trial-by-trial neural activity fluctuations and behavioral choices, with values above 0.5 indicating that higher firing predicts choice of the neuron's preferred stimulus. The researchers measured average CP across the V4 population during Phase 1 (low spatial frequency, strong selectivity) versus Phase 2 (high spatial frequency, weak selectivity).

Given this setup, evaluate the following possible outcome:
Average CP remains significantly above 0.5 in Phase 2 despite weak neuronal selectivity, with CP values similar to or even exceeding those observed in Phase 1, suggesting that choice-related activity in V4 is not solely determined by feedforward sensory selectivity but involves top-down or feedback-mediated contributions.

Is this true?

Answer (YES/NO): YES